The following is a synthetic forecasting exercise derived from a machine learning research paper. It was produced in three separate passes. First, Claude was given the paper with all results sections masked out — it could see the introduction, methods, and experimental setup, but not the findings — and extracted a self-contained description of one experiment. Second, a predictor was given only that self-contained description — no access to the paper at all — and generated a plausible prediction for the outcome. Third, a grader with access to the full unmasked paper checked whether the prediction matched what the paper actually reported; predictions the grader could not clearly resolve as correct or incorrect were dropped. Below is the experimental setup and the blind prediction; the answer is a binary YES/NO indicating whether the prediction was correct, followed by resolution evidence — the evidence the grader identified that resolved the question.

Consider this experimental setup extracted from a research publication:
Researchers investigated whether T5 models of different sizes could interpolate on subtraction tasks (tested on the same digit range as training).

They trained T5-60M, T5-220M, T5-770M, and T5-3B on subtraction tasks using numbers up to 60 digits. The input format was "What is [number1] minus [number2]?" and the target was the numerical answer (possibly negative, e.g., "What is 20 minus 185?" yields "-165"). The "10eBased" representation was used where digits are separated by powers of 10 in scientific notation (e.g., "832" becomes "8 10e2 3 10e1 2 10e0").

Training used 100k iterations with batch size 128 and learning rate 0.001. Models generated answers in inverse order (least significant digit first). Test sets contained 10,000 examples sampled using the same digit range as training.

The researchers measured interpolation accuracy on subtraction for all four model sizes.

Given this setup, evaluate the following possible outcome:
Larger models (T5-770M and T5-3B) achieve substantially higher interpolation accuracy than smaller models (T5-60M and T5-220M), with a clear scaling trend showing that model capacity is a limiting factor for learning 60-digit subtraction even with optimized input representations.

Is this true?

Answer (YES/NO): NO